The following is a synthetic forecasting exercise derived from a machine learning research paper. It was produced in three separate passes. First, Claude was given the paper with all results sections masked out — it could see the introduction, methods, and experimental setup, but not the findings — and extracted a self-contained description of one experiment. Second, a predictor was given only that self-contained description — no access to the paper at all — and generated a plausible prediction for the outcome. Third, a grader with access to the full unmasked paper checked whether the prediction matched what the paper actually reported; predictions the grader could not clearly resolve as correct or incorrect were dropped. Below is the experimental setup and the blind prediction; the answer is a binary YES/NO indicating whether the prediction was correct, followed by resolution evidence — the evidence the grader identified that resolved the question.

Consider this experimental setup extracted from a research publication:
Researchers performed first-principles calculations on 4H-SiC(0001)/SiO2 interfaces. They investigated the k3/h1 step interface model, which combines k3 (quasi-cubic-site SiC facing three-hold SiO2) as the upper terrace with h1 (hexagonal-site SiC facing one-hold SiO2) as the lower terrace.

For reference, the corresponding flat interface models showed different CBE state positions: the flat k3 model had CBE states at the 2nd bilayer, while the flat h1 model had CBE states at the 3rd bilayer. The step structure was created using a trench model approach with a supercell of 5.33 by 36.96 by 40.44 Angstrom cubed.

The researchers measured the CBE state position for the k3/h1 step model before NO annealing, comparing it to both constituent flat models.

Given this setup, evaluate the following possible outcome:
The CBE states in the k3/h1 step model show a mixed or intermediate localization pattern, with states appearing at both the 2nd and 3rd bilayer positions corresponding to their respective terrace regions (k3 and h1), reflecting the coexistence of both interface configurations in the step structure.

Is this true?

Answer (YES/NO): NO